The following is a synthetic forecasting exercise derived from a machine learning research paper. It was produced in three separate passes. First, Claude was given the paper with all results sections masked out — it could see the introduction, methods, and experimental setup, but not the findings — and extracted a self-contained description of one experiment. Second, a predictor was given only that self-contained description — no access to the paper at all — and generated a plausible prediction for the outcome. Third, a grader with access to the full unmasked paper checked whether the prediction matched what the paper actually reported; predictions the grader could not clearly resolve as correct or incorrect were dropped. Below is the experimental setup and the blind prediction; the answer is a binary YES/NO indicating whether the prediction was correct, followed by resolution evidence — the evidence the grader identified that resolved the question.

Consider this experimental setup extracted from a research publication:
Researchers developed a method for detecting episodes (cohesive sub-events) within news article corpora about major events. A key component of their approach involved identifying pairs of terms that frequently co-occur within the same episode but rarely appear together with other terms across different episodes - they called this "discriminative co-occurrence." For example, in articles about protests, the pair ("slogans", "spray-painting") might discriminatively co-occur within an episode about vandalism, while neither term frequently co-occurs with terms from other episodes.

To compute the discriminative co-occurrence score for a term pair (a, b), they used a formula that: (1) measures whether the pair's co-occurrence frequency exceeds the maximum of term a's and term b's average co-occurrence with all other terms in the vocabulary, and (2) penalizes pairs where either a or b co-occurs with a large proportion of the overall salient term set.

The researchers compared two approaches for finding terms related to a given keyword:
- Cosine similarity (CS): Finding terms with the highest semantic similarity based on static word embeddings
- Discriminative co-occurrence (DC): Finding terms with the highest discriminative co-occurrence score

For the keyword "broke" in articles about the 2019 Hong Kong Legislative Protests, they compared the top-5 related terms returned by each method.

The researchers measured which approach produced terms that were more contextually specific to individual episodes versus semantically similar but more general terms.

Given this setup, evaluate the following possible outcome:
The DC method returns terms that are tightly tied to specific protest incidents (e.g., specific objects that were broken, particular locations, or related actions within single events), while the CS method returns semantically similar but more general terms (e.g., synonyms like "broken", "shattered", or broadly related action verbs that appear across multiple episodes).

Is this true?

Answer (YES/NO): YES